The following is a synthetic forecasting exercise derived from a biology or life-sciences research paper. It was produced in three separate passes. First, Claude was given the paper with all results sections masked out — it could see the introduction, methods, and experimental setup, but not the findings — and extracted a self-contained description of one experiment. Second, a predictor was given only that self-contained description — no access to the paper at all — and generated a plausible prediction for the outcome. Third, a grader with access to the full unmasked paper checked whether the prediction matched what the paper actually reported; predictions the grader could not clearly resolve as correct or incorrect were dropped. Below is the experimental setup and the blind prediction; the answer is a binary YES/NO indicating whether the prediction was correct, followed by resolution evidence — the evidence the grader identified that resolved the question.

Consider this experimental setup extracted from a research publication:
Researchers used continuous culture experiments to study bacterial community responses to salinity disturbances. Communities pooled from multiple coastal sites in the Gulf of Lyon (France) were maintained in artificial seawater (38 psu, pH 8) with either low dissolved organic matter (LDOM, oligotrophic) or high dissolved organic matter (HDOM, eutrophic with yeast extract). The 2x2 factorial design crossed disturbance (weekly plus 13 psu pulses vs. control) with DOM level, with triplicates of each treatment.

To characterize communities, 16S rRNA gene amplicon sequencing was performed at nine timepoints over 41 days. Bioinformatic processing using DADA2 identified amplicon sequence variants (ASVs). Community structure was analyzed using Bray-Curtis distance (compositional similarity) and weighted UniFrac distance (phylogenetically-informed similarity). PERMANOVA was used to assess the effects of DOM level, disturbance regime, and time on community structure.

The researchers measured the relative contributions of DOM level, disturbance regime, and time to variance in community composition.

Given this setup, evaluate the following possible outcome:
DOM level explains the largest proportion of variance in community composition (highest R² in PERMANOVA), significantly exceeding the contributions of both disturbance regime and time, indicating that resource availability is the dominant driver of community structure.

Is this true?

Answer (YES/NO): NO